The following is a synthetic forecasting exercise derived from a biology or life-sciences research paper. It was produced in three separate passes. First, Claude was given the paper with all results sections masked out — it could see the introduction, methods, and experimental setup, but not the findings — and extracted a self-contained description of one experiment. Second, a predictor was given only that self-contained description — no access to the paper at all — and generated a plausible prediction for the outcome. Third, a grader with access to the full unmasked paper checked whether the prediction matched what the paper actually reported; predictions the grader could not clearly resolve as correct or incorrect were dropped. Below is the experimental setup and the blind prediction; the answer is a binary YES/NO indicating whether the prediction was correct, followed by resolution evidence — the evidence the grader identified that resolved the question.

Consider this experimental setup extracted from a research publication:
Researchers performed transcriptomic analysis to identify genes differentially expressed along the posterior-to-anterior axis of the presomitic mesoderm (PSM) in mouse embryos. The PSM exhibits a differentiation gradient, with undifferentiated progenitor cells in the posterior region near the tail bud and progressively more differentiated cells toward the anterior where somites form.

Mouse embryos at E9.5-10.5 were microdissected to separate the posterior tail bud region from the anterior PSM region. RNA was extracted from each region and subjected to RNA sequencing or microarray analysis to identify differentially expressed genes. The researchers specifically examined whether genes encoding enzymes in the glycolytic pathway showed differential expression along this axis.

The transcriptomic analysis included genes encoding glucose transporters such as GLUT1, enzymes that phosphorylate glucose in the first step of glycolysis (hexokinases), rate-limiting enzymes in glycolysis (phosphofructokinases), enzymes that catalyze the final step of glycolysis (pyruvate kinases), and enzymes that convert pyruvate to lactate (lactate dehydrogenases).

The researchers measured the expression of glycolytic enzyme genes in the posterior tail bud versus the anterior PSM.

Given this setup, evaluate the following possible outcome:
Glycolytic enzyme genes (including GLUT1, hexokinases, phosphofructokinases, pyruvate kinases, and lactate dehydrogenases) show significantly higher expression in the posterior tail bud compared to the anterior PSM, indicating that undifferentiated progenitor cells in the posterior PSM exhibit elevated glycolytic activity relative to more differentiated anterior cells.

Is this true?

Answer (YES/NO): YES